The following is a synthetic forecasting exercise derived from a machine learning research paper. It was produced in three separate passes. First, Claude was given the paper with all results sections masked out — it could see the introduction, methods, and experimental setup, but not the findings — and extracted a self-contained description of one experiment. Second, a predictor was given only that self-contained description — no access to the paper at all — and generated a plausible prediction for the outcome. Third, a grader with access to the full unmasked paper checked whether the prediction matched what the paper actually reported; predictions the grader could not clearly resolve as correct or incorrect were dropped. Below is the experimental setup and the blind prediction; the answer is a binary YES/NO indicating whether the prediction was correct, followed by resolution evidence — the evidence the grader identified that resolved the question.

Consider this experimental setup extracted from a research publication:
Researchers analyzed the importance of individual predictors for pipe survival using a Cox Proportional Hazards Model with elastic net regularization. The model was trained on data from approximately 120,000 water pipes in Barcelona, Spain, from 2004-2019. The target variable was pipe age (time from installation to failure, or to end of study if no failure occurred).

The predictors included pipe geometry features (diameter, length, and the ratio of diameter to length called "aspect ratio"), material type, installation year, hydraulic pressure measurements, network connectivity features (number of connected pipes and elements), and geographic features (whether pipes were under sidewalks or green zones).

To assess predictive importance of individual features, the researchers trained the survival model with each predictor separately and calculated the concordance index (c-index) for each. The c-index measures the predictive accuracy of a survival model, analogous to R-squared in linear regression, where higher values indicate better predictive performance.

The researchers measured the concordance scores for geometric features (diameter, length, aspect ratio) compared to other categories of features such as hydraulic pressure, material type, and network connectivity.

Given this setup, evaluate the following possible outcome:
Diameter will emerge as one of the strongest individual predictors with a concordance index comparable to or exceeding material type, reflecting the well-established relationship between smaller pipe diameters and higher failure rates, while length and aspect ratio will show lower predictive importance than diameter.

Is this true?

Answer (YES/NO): NO